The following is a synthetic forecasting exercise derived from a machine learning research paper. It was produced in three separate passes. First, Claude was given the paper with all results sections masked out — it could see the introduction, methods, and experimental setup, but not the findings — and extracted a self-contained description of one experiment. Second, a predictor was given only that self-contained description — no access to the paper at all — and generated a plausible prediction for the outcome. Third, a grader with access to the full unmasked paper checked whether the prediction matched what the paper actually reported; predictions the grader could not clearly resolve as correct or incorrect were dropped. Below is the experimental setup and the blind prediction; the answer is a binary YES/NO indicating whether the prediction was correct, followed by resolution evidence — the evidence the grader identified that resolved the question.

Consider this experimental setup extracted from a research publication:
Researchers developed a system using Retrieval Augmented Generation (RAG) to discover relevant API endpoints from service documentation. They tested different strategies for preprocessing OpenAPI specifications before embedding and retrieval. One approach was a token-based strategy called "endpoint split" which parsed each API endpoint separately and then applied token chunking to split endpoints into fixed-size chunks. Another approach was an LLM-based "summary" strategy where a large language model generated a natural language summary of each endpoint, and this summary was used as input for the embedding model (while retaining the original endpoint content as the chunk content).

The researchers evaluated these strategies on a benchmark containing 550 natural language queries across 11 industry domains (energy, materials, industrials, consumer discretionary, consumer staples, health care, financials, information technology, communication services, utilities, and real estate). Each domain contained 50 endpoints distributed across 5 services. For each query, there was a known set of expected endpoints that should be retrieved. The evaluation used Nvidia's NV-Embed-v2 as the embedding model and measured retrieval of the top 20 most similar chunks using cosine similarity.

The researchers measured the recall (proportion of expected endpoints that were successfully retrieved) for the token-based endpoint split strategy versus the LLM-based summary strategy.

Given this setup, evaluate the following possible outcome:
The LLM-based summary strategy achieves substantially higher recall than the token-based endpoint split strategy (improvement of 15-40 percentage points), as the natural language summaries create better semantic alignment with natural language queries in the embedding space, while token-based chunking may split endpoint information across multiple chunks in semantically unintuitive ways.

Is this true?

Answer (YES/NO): NO